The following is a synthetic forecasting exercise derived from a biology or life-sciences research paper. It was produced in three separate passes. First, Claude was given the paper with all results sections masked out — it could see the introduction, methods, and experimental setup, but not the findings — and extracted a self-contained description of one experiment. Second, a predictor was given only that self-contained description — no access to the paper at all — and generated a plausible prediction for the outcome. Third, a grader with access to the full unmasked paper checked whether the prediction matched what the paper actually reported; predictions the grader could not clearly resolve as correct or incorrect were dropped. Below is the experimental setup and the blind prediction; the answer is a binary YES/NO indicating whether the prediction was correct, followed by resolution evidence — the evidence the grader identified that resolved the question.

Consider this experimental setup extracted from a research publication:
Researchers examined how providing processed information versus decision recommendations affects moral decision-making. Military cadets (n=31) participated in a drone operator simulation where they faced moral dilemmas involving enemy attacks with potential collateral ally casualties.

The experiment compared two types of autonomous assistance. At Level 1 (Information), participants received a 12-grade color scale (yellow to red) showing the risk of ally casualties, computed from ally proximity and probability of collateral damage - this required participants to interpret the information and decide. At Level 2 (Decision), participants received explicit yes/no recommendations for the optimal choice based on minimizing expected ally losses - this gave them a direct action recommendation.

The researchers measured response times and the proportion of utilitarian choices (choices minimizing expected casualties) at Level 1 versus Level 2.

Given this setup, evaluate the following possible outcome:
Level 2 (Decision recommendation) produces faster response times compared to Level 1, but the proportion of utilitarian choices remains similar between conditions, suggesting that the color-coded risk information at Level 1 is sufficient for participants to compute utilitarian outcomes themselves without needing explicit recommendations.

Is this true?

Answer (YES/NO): NO